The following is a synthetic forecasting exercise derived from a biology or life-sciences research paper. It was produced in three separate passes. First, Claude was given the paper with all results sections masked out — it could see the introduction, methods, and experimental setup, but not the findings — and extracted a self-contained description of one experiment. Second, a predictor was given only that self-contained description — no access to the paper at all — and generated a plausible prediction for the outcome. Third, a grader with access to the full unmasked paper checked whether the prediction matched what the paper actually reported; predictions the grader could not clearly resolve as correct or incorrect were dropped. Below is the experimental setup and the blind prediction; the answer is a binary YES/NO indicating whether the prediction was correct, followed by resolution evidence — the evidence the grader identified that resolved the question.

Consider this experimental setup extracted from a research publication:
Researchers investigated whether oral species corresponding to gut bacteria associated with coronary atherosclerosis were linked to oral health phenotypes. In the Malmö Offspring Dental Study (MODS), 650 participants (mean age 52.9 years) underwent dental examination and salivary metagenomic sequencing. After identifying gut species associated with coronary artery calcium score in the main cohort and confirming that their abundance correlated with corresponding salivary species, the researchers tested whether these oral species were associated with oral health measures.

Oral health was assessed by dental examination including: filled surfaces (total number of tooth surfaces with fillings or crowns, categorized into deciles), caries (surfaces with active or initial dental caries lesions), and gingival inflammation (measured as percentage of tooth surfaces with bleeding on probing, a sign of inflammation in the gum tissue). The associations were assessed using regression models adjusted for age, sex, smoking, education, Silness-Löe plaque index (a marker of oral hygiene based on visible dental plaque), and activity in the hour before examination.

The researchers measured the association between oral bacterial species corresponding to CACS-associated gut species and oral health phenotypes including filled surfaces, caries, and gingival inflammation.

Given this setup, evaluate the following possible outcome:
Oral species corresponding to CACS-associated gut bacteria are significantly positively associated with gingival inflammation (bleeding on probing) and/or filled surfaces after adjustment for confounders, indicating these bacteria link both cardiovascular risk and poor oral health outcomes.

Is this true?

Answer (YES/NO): YES